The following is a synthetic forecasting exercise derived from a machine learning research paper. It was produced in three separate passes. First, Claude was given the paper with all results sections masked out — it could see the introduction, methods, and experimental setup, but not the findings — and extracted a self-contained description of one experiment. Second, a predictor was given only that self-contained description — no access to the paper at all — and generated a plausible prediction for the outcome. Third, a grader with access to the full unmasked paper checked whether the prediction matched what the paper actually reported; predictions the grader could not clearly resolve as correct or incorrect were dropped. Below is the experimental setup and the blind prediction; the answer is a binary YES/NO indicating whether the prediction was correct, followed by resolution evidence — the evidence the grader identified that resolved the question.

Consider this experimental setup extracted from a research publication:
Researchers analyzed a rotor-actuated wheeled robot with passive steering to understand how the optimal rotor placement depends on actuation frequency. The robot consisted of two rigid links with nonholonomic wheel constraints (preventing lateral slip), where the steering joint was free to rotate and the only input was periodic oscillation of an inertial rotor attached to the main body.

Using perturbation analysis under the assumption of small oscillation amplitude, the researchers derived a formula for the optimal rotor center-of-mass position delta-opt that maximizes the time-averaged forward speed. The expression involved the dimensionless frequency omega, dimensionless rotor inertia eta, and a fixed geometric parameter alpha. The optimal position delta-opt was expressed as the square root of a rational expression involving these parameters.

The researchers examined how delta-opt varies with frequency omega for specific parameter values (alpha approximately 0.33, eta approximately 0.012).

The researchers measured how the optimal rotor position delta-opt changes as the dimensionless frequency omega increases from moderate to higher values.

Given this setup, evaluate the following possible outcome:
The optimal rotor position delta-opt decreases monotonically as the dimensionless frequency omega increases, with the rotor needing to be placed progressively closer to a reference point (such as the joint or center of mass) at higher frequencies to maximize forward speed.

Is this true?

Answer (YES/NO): YES